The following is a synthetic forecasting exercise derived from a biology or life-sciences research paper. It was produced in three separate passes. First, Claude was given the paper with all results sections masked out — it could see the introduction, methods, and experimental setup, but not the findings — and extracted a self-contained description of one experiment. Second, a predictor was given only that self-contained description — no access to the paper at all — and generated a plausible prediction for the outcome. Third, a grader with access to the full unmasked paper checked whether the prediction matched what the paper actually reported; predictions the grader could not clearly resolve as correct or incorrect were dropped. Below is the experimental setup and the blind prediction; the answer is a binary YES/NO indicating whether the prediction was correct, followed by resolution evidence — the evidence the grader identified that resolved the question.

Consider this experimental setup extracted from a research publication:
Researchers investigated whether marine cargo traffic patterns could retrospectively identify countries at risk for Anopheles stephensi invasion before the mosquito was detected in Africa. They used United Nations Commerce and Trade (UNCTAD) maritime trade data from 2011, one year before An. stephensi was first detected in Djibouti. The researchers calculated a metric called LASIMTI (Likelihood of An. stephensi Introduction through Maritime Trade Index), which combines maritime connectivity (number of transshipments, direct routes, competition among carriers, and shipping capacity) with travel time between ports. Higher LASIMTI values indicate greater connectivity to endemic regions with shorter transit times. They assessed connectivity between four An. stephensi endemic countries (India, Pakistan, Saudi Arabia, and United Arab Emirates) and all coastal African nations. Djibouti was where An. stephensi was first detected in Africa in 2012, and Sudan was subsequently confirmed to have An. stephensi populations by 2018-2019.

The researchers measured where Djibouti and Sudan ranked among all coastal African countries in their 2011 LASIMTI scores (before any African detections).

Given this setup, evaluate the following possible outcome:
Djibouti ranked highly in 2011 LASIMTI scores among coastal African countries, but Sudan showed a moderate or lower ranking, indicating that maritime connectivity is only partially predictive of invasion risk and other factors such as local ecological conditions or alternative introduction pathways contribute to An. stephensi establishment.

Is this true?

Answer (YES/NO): NO